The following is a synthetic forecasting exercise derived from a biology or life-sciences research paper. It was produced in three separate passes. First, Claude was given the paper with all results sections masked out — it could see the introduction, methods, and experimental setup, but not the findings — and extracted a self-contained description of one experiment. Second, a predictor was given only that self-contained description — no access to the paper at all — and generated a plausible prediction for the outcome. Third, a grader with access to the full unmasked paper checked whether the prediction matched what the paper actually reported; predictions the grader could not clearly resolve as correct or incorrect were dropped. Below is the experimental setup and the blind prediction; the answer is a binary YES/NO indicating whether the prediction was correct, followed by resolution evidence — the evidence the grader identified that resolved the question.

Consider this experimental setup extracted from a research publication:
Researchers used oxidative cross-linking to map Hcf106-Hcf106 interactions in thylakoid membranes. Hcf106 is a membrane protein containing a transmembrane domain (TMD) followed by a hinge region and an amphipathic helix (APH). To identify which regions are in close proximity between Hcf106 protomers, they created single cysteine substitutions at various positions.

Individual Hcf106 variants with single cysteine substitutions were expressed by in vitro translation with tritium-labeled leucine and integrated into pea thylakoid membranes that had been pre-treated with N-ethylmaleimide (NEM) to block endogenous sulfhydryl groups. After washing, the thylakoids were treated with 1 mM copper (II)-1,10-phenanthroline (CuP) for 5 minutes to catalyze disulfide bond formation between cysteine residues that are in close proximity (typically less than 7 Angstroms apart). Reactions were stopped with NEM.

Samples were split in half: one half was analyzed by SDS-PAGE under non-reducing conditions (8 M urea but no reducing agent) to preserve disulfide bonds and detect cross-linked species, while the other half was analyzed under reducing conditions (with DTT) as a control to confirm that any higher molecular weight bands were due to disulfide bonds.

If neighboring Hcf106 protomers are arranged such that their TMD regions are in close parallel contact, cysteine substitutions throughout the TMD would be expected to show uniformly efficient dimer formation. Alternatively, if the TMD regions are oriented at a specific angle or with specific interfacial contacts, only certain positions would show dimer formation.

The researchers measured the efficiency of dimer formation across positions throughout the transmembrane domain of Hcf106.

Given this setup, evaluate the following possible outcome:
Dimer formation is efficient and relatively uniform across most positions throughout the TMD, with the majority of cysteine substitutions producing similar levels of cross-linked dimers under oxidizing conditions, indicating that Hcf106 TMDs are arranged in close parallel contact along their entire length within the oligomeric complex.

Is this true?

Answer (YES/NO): NO